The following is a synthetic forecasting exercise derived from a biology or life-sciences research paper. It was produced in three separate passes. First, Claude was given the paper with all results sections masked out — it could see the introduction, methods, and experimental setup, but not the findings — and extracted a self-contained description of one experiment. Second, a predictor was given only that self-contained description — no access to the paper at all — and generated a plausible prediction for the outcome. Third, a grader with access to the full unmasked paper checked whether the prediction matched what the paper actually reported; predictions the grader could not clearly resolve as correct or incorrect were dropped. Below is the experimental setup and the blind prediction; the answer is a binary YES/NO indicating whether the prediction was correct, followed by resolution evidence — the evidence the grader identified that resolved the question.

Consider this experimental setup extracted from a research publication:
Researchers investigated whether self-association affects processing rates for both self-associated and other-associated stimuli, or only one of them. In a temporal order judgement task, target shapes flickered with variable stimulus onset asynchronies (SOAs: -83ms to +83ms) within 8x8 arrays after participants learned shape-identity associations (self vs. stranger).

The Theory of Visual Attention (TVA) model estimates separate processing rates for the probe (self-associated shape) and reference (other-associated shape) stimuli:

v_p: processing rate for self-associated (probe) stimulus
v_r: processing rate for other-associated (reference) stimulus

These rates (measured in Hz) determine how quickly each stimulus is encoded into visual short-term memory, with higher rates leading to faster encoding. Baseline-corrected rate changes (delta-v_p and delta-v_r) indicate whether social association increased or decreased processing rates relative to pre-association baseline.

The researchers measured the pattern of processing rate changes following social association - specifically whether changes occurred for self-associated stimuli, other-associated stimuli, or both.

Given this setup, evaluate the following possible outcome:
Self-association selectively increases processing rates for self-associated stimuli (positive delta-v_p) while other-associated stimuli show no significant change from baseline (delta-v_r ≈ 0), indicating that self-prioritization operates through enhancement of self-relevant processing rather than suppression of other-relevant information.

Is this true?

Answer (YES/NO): NO